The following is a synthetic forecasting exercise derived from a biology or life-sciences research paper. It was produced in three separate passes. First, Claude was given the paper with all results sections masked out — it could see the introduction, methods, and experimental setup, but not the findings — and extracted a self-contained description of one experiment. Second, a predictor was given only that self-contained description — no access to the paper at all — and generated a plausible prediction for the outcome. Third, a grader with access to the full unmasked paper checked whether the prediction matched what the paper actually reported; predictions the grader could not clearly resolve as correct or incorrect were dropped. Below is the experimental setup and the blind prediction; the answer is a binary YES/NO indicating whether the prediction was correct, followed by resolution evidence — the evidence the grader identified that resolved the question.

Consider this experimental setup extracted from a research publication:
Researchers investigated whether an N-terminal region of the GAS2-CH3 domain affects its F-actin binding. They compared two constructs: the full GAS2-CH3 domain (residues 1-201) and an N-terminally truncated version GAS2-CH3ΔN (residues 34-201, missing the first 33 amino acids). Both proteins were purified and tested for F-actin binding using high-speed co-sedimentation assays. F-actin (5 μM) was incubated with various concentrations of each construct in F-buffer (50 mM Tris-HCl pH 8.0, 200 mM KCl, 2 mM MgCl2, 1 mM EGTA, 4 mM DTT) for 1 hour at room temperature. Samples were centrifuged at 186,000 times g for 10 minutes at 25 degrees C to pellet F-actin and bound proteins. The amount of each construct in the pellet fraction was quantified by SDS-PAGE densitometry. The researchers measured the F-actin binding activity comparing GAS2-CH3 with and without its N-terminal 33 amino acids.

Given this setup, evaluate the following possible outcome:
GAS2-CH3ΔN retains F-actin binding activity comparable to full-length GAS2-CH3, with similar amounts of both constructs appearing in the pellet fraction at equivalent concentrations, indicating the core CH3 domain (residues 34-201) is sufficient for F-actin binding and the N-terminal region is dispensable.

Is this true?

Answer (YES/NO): NO